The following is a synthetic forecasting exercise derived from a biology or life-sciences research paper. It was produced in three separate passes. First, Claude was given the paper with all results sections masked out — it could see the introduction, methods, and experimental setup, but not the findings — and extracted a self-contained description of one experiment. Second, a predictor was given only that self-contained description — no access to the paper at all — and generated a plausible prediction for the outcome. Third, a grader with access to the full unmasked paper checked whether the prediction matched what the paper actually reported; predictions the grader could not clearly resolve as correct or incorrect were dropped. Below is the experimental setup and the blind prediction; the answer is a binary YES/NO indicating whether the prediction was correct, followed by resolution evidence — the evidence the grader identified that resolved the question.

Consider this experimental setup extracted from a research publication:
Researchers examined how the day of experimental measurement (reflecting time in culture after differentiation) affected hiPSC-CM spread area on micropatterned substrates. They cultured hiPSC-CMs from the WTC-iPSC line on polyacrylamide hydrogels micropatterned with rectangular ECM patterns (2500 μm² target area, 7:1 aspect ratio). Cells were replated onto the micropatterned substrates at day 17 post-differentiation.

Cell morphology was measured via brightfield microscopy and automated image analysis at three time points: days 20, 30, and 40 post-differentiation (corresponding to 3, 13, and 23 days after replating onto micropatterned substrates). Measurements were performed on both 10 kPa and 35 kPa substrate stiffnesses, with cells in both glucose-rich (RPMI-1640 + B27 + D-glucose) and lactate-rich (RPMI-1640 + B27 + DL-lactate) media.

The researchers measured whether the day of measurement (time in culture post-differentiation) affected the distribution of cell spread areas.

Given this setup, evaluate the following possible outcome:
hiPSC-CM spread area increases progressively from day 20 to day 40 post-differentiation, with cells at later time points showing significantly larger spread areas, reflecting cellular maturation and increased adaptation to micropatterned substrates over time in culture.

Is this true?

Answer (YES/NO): NO